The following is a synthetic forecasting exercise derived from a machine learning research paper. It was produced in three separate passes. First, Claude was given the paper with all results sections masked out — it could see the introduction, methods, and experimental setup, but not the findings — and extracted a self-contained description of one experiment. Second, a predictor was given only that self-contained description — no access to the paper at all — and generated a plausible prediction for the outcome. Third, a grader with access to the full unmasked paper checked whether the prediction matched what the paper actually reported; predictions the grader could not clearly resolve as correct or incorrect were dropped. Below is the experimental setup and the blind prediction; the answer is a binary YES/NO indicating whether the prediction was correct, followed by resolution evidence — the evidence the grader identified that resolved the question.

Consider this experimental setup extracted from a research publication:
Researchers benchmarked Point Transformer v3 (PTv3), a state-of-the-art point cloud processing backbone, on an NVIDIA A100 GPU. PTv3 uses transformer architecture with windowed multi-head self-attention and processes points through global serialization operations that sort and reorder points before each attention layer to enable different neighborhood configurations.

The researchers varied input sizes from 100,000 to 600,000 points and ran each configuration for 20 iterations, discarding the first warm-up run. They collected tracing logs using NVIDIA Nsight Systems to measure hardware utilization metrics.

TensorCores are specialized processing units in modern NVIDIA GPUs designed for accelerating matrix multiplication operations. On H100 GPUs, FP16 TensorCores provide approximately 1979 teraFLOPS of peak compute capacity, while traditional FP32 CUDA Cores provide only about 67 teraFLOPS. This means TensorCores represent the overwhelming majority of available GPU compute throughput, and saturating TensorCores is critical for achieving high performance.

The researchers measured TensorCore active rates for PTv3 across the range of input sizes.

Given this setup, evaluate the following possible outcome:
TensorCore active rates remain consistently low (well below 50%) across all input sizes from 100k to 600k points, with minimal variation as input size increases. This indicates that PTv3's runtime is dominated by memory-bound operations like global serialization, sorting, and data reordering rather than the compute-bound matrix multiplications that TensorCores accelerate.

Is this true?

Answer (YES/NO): YES